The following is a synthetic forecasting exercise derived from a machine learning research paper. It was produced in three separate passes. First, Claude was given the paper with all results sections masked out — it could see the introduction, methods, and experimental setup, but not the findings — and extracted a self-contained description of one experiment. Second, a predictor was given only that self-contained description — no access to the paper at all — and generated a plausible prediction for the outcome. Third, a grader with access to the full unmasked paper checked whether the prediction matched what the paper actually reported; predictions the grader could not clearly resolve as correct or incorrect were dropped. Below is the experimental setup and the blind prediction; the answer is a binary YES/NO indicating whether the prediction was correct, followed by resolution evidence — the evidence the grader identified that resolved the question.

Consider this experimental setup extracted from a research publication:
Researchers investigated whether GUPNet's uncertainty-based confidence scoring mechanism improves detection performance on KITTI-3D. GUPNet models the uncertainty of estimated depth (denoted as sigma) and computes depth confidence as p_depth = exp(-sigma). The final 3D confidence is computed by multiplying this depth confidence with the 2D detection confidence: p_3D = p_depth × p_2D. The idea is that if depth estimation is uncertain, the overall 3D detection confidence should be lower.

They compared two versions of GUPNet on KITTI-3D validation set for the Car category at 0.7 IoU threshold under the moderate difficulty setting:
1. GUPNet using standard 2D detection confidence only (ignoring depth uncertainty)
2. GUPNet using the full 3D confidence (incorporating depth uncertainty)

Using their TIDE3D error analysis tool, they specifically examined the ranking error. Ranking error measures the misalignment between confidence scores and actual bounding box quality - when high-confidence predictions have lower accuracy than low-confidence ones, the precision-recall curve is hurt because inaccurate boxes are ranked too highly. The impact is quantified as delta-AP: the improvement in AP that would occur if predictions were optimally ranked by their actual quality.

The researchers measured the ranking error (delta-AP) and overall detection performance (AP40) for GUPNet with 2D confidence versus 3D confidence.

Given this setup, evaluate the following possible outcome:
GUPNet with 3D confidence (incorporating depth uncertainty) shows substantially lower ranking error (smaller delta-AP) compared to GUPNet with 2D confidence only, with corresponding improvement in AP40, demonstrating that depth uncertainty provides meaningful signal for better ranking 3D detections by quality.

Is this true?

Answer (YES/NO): YES